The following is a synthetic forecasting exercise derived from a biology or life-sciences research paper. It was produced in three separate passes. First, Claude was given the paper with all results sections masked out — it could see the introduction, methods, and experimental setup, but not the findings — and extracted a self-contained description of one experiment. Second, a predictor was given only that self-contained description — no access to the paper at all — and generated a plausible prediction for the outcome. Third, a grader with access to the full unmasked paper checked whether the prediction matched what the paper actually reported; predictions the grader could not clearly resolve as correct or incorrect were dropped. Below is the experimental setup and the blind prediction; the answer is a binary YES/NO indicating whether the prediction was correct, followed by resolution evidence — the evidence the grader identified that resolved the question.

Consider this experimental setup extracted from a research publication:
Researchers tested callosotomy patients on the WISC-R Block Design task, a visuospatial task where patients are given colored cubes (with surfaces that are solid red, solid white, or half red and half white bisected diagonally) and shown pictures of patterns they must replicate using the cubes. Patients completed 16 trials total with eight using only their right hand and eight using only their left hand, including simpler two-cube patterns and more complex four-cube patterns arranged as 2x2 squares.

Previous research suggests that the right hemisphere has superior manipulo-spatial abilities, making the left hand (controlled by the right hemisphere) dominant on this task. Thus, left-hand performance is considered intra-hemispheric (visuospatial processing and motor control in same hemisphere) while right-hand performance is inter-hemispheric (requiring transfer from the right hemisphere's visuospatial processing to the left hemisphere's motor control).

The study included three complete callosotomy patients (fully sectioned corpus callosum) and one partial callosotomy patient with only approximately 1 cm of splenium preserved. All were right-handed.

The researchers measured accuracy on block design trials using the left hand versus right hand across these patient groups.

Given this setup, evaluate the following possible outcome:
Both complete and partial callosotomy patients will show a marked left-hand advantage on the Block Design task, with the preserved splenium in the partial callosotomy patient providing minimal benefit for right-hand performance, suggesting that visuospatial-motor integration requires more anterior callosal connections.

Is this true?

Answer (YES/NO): NO